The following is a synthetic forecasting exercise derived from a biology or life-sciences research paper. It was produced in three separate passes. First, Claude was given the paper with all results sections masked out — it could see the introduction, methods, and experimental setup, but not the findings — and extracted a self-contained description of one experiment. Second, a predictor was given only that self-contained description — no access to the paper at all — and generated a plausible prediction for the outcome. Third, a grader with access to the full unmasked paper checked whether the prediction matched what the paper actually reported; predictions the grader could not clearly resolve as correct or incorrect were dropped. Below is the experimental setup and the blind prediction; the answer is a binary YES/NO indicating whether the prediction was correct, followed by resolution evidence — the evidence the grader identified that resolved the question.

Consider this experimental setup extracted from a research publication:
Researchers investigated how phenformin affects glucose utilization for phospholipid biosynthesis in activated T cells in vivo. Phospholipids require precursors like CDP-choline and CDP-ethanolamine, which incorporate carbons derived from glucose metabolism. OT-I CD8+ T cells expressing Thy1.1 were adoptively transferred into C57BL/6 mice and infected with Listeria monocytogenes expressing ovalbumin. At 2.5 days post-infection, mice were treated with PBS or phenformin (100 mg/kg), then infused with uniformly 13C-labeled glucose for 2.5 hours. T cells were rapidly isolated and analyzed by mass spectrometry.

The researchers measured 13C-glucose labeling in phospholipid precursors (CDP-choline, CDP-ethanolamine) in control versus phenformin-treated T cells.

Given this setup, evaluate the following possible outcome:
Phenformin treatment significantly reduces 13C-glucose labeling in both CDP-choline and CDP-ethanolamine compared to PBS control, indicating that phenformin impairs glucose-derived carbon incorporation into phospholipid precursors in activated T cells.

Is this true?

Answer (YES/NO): YES